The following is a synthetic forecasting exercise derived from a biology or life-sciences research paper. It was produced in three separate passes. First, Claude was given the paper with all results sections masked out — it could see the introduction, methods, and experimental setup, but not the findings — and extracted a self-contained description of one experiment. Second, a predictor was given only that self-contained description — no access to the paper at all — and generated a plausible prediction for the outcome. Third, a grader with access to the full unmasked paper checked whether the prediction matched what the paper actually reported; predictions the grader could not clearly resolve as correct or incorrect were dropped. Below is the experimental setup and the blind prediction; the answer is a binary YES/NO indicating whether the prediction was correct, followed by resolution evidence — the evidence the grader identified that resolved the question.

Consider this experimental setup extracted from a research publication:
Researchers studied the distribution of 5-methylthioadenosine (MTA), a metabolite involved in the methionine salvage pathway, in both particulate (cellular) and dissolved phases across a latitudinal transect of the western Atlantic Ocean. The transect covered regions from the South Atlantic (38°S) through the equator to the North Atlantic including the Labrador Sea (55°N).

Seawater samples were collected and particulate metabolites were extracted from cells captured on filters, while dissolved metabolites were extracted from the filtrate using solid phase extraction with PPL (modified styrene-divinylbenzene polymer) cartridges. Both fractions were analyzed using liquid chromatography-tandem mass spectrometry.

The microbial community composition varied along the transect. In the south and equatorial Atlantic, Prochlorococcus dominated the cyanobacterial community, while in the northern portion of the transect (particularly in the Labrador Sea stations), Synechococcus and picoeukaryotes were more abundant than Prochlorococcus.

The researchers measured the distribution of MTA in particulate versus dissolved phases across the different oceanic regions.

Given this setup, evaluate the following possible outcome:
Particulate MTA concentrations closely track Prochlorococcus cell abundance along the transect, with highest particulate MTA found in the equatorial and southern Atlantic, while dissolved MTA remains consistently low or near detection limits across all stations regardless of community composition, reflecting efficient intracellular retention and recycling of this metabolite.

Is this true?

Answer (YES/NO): NO